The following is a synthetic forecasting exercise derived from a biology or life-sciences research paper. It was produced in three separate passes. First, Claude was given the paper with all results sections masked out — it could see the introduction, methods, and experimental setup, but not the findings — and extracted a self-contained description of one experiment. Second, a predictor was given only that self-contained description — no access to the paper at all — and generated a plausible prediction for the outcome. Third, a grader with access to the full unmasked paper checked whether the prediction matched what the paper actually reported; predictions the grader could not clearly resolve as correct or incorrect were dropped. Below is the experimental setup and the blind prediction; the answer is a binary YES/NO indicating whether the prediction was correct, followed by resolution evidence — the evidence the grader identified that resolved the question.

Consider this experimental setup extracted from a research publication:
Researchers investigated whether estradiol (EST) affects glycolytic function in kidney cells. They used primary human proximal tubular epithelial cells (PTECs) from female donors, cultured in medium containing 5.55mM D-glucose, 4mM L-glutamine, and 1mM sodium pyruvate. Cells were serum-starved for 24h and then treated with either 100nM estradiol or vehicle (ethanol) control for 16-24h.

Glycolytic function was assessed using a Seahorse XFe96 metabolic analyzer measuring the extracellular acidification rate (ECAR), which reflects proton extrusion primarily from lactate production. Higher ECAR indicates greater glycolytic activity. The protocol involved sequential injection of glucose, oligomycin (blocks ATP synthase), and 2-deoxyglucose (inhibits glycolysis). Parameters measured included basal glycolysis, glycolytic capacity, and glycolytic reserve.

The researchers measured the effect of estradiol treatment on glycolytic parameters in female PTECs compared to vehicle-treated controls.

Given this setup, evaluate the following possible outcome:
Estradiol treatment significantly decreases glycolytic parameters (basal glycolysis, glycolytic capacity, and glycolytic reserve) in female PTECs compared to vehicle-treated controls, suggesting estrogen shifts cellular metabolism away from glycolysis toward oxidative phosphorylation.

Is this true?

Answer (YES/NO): NO